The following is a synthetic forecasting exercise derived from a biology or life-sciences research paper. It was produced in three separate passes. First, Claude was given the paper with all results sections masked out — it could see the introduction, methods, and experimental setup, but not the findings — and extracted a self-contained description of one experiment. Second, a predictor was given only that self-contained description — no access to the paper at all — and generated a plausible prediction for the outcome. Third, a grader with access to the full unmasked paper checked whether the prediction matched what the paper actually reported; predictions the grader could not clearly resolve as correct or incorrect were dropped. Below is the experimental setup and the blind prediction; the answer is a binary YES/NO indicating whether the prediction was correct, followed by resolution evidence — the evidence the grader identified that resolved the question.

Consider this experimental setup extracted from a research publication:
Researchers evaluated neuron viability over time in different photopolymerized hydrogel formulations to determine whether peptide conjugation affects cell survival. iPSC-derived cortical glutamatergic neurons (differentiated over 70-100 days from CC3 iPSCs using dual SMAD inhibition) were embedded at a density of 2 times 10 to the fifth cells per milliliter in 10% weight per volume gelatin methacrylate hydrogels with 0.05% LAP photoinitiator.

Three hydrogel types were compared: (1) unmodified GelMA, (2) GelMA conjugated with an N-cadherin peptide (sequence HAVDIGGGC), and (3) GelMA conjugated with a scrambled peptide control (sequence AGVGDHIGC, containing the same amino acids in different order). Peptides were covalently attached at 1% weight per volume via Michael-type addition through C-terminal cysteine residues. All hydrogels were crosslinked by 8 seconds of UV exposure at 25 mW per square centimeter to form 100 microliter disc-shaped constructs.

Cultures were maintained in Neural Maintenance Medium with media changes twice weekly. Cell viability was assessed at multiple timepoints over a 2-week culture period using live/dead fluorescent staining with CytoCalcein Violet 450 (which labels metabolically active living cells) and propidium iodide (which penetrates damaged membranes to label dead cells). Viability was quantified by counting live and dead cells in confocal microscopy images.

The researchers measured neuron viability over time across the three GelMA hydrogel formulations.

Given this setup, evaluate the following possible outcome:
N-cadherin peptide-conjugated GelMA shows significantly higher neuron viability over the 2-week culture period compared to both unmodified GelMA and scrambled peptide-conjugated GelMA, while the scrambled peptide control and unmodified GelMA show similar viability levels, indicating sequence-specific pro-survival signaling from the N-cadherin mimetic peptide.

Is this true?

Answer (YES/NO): YES